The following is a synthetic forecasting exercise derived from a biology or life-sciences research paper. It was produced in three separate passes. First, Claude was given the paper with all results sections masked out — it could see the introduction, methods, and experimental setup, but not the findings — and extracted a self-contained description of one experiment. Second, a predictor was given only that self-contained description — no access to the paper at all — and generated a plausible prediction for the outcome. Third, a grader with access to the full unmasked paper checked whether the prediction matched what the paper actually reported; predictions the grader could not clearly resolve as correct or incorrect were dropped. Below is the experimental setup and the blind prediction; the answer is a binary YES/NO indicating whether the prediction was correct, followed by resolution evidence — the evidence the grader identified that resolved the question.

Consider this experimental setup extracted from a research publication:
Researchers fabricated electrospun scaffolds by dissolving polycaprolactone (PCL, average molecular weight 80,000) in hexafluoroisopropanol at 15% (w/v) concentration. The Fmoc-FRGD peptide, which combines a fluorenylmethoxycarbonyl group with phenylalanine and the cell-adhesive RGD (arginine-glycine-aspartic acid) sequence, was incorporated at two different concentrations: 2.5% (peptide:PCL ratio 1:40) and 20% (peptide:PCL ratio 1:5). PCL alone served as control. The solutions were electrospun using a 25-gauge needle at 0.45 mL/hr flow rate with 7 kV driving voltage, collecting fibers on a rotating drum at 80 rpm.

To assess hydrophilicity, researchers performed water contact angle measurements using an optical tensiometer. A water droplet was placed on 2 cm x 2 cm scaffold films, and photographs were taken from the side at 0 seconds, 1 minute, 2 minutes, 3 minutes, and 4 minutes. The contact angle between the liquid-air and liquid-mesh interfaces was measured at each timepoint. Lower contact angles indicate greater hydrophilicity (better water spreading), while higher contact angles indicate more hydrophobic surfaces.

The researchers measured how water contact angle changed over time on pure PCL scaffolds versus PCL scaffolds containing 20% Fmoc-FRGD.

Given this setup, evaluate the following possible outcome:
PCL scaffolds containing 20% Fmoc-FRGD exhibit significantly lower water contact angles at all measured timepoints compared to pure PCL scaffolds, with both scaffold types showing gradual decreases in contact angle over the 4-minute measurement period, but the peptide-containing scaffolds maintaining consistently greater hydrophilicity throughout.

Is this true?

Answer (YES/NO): NO